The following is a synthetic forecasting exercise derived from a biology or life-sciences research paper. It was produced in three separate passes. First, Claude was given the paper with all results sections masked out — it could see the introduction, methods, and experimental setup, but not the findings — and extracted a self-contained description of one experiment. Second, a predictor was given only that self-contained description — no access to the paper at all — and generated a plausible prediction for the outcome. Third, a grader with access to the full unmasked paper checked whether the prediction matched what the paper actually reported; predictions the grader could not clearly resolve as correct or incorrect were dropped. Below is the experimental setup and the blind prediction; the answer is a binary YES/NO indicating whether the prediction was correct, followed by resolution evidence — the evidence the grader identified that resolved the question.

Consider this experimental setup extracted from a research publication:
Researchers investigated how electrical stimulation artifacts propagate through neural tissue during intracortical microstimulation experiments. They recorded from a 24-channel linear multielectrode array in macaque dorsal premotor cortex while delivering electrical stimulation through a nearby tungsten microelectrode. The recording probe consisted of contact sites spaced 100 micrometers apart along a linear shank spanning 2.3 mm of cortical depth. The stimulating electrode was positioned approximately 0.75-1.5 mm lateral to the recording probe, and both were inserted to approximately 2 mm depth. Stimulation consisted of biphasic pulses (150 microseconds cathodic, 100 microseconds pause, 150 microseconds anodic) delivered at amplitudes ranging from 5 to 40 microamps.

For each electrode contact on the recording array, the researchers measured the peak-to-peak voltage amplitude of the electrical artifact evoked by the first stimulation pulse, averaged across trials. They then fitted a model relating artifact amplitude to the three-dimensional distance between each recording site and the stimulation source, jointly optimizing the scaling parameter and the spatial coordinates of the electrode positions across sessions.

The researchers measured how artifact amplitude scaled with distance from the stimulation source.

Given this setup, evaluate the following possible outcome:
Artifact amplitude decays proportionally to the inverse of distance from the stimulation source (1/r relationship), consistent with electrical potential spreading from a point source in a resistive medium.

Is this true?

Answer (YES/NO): YES